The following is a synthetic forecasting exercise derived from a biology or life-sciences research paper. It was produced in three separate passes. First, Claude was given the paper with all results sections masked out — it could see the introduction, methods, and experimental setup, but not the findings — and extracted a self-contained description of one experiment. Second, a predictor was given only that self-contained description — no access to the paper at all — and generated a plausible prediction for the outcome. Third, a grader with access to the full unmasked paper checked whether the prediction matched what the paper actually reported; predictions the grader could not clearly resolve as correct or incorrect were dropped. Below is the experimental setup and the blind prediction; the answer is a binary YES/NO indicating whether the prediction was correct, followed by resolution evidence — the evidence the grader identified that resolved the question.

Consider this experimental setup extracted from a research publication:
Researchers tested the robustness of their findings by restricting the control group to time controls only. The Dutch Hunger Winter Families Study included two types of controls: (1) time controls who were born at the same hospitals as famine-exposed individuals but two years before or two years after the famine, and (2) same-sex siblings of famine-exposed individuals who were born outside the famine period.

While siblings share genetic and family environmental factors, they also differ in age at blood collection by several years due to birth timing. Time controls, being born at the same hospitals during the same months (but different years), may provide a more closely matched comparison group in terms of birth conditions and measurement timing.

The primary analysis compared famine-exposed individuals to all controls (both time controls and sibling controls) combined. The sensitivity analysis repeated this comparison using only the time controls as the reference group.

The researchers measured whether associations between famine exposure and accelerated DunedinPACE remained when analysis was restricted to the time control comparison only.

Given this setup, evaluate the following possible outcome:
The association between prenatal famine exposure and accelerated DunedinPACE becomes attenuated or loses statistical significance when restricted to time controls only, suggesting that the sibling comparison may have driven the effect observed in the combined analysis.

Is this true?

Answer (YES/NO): NO